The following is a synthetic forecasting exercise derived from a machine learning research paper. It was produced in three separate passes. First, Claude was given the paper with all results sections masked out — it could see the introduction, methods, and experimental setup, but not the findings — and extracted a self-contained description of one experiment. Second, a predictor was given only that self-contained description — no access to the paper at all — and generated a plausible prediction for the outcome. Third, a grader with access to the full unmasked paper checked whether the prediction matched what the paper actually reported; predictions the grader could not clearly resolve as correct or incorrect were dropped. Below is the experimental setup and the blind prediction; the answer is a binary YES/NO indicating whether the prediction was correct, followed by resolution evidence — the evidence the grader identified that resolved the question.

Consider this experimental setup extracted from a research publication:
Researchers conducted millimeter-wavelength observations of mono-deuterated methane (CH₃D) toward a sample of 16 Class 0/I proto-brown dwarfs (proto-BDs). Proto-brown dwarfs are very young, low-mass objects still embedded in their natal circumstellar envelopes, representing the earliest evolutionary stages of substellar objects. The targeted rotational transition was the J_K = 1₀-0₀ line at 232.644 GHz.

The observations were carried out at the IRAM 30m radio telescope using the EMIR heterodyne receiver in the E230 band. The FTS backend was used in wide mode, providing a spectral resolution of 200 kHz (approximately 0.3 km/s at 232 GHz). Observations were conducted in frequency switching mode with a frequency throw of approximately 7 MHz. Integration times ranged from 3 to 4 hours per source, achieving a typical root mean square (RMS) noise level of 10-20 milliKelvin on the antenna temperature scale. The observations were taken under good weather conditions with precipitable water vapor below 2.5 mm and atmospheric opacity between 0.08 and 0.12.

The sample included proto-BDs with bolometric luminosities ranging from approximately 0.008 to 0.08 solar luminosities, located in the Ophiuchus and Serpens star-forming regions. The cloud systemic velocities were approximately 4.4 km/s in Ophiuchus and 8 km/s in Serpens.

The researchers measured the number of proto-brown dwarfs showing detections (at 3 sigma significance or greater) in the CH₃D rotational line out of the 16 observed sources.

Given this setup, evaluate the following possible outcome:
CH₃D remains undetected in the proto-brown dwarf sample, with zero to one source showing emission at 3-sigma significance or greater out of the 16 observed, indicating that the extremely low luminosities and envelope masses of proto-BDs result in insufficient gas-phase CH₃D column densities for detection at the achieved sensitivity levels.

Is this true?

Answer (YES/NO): NO